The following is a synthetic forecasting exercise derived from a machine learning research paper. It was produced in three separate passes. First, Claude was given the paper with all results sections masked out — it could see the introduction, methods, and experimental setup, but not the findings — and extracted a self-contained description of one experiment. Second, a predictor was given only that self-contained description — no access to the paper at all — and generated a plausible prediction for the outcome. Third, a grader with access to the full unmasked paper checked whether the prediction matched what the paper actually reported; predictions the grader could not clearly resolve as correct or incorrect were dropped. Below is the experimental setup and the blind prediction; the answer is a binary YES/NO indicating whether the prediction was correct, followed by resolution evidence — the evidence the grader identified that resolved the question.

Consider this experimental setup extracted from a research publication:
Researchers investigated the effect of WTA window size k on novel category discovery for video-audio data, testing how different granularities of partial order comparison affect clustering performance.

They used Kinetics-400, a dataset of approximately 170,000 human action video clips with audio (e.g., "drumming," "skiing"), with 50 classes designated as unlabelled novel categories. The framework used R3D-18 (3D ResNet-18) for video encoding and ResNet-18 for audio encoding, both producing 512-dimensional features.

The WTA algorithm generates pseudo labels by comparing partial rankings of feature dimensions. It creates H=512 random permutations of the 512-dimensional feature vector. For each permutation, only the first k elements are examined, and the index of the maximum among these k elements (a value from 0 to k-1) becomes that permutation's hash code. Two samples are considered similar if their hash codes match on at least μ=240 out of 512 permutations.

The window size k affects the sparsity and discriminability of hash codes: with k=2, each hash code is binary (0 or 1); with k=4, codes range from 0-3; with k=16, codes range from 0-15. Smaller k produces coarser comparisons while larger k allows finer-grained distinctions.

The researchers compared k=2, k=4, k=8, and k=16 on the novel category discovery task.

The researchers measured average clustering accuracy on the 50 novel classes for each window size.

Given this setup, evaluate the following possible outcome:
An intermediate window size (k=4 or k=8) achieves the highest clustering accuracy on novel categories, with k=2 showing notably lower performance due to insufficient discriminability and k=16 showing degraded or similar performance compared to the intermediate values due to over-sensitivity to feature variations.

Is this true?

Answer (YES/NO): YES